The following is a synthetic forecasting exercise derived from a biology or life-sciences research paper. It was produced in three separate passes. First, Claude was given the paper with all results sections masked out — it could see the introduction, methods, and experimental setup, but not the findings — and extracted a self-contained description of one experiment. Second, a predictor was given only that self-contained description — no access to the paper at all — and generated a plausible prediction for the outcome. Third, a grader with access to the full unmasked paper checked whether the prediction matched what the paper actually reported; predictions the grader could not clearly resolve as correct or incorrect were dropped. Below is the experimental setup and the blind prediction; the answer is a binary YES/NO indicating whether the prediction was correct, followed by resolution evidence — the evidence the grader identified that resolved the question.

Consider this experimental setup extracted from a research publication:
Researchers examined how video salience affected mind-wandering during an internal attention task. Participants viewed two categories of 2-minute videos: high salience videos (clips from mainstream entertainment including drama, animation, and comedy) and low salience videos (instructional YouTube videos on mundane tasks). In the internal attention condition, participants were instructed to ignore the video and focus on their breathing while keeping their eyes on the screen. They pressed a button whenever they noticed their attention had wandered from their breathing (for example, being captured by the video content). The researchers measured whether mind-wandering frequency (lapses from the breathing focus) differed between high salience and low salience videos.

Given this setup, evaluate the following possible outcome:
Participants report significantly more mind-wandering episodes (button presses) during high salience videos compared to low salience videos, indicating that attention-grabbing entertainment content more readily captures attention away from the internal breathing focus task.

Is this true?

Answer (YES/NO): YES